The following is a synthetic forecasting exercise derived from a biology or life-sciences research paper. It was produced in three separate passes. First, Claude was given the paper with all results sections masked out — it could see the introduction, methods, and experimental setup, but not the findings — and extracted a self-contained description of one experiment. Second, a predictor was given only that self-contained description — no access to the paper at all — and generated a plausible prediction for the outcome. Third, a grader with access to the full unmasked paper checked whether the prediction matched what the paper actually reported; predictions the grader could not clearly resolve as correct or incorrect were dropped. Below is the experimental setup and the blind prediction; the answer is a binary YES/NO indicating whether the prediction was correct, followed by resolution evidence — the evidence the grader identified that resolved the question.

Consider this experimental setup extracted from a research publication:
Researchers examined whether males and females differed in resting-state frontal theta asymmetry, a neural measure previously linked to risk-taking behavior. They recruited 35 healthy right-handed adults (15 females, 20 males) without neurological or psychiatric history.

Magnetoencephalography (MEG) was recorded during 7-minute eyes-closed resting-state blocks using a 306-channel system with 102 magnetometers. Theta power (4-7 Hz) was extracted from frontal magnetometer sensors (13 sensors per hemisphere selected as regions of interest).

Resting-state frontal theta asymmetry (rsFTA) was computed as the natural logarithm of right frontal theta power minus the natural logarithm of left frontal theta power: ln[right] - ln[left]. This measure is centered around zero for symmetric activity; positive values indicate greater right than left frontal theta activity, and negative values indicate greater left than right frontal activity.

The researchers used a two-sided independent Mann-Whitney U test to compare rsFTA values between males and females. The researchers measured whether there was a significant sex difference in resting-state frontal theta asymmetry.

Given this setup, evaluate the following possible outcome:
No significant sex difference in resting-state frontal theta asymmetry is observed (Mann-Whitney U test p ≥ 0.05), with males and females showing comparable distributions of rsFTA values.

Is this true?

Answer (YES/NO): YES